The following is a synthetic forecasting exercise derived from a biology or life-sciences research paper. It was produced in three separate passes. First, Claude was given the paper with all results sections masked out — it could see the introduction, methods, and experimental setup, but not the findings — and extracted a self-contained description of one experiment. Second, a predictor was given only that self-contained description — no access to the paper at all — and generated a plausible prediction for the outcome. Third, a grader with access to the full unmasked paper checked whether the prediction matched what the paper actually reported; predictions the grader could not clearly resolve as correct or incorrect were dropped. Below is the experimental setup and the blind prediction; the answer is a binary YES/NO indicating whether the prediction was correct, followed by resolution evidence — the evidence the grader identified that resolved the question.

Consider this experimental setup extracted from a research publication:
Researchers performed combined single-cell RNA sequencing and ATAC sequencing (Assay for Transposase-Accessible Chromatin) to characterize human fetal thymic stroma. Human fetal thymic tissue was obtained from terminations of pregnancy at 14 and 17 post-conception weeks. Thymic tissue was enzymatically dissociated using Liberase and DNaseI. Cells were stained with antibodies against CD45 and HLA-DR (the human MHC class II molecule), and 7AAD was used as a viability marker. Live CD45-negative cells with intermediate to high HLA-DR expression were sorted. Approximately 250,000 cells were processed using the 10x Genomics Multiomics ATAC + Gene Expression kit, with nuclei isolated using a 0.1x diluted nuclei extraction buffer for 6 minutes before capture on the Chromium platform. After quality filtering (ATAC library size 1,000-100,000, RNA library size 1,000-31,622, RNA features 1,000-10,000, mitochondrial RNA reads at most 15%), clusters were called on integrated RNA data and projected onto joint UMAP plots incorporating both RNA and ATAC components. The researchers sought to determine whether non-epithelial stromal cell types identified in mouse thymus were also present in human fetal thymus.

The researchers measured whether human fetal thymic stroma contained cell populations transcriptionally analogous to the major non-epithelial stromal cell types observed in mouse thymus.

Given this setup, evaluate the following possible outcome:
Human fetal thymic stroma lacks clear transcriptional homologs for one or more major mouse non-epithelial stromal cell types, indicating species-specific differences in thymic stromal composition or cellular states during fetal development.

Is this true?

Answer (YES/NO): NO